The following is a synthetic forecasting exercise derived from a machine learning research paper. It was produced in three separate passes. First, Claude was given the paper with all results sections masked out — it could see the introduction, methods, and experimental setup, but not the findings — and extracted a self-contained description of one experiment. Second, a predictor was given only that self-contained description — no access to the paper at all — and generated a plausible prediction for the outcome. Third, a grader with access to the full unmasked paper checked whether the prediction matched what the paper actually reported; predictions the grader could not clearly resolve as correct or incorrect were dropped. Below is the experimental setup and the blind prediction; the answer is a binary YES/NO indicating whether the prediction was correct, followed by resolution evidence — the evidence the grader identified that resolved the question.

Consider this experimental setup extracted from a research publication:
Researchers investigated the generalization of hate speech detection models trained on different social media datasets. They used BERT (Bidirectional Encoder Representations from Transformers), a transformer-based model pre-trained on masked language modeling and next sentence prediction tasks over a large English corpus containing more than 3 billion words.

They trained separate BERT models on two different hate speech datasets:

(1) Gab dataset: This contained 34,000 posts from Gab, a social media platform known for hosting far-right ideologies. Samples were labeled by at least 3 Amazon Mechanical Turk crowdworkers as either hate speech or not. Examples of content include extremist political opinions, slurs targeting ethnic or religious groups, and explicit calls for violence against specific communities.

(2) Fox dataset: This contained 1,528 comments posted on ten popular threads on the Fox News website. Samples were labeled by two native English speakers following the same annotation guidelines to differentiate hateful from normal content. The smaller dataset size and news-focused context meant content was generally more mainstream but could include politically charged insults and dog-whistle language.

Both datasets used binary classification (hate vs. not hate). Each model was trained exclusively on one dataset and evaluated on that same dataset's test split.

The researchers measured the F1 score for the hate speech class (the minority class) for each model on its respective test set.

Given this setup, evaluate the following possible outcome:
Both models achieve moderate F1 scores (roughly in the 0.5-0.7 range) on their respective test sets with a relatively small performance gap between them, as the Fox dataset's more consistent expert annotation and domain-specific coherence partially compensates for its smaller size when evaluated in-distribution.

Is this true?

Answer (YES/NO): NO